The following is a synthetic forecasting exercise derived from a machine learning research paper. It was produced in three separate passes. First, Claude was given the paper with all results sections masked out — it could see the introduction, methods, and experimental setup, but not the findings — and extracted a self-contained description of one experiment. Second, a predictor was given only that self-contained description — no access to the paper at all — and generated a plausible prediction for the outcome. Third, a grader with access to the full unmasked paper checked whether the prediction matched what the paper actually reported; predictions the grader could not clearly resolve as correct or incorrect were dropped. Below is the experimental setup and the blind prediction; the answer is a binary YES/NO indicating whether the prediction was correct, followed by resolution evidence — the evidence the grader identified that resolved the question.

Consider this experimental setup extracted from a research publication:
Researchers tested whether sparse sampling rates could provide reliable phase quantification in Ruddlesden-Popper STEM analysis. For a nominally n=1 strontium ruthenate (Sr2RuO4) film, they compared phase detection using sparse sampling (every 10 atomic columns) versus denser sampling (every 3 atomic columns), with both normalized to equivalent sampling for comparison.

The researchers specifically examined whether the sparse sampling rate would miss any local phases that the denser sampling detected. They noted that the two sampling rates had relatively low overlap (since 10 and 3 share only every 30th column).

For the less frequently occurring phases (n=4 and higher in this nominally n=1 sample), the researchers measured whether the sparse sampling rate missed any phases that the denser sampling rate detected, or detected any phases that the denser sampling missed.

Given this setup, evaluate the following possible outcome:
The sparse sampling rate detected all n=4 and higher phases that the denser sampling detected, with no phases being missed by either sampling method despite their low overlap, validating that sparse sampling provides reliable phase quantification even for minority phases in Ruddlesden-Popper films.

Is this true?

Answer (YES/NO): NO